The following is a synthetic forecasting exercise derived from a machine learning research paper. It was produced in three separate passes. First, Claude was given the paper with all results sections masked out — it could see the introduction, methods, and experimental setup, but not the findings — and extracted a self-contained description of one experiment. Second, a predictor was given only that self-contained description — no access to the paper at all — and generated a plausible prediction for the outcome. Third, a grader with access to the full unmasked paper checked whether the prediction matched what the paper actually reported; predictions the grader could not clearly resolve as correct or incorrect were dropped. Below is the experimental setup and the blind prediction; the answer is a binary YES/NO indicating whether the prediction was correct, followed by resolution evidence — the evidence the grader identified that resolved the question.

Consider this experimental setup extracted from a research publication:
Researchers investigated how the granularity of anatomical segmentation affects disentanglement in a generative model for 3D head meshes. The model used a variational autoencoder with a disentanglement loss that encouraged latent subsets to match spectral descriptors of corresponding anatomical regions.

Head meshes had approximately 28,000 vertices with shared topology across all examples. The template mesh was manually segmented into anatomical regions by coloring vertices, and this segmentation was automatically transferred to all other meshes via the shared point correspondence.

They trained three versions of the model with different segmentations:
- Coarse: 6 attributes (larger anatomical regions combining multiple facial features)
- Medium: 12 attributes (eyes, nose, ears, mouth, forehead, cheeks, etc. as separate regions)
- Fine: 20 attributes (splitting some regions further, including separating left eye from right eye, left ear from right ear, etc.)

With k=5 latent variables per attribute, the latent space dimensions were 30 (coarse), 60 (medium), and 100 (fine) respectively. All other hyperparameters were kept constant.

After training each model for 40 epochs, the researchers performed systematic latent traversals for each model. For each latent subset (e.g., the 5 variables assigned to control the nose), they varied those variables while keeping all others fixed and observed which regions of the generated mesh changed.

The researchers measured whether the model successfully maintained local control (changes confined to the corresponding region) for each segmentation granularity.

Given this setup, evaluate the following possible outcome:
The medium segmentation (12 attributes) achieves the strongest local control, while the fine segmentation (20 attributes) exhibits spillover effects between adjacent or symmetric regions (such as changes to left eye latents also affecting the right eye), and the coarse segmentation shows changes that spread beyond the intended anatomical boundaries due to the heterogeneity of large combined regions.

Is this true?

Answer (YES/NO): NO